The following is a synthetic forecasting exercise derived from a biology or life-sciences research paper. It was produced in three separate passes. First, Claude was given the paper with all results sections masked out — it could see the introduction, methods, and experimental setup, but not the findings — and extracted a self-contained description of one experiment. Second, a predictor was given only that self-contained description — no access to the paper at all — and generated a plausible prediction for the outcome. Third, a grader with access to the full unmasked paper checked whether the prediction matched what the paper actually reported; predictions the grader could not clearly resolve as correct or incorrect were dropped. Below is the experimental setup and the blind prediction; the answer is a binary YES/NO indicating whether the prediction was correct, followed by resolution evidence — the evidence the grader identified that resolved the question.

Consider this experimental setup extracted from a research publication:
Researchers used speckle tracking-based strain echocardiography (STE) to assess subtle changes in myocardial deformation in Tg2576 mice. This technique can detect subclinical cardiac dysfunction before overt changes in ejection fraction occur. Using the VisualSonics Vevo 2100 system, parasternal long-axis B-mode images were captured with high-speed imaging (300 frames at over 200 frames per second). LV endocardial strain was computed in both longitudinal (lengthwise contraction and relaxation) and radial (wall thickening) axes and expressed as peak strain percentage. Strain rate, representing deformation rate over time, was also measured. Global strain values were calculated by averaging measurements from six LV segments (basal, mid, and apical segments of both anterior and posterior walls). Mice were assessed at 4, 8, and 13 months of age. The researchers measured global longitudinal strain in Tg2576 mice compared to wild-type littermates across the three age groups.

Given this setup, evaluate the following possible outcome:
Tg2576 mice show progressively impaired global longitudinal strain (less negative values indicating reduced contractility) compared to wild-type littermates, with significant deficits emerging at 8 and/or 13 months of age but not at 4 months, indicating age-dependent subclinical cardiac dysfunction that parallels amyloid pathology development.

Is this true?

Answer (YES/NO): NO